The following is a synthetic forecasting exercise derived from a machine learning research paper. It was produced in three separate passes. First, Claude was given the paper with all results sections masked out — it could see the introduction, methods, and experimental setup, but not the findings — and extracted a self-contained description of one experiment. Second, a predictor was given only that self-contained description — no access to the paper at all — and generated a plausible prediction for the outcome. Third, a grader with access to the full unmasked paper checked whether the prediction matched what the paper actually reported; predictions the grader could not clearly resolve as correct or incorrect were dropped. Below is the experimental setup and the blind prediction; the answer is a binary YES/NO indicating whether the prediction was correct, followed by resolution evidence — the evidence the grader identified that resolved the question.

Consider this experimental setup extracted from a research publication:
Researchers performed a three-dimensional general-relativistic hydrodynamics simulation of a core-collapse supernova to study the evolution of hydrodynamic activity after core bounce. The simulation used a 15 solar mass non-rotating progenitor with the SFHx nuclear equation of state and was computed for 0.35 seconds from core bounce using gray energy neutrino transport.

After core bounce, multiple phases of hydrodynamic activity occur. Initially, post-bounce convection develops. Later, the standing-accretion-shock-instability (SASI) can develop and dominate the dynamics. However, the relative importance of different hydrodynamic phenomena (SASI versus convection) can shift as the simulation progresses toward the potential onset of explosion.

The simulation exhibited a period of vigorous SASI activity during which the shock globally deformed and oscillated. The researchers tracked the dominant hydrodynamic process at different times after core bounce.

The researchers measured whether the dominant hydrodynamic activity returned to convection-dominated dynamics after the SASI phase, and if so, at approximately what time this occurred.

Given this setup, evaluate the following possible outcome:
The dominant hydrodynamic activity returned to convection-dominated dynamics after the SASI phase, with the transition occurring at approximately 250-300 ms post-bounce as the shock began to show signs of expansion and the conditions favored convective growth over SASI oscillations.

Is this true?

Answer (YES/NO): NO